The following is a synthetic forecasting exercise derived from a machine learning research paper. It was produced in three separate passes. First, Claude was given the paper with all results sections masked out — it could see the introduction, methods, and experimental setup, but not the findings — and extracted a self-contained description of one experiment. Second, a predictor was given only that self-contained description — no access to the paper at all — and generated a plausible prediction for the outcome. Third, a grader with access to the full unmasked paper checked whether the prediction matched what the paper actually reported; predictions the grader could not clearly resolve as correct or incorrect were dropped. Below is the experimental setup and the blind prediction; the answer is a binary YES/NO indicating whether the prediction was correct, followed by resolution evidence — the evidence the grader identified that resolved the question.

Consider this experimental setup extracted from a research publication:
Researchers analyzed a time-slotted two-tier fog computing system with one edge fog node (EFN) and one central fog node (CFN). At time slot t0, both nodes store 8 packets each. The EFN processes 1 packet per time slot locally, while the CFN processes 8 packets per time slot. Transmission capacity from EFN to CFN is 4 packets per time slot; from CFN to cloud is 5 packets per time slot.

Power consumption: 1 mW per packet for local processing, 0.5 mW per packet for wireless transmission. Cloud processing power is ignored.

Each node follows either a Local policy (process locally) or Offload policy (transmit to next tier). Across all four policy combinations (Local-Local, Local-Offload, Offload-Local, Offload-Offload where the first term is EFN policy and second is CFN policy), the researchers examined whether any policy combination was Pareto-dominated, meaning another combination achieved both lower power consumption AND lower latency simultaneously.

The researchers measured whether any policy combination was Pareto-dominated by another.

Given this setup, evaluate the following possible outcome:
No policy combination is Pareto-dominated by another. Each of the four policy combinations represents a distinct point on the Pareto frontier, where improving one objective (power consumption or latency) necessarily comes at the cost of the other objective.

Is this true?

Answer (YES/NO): NO